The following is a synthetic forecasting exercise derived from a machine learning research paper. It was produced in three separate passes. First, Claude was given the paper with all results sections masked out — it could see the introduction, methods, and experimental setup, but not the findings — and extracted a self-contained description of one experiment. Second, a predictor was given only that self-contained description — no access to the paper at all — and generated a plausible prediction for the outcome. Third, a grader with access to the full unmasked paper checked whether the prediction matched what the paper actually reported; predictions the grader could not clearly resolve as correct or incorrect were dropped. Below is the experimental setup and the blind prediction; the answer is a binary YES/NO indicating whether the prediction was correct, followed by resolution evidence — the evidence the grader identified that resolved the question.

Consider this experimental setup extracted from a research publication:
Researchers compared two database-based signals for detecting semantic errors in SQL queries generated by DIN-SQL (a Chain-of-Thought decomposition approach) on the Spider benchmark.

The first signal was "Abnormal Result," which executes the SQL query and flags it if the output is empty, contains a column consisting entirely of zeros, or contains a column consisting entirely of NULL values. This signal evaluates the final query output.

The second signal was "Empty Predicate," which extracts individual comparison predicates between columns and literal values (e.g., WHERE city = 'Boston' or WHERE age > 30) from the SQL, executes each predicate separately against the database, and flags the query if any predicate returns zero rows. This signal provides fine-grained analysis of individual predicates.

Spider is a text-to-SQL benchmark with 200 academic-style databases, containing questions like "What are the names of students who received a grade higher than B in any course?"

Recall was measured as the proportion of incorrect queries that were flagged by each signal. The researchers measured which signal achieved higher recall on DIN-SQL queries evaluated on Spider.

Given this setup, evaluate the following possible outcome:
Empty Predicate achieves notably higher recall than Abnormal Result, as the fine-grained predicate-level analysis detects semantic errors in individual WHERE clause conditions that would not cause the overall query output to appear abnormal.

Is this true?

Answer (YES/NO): NO